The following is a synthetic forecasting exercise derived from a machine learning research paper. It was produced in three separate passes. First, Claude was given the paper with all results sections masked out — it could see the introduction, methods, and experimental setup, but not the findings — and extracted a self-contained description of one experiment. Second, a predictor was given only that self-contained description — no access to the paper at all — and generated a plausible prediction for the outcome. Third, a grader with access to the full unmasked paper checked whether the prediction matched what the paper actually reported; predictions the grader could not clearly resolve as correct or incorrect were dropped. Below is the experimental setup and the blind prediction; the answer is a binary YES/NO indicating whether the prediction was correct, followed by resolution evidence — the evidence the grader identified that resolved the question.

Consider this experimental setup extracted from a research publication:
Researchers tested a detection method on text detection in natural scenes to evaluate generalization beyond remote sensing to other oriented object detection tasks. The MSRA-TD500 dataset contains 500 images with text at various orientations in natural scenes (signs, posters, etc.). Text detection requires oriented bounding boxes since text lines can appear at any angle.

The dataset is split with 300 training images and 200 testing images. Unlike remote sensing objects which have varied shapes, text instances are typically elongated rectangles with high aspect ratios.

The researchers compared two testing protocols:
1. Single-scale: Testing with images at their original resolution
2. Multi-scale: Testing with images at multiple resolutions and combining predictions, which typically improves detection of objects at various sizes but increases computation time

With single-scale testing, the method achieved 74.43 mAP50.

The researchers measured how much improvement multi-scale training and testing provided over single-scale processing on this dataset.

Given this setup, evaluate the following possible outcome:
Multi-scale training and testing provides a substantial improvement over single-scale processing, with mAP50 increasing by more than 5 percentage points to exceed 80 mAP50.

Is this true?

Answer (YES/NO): NO